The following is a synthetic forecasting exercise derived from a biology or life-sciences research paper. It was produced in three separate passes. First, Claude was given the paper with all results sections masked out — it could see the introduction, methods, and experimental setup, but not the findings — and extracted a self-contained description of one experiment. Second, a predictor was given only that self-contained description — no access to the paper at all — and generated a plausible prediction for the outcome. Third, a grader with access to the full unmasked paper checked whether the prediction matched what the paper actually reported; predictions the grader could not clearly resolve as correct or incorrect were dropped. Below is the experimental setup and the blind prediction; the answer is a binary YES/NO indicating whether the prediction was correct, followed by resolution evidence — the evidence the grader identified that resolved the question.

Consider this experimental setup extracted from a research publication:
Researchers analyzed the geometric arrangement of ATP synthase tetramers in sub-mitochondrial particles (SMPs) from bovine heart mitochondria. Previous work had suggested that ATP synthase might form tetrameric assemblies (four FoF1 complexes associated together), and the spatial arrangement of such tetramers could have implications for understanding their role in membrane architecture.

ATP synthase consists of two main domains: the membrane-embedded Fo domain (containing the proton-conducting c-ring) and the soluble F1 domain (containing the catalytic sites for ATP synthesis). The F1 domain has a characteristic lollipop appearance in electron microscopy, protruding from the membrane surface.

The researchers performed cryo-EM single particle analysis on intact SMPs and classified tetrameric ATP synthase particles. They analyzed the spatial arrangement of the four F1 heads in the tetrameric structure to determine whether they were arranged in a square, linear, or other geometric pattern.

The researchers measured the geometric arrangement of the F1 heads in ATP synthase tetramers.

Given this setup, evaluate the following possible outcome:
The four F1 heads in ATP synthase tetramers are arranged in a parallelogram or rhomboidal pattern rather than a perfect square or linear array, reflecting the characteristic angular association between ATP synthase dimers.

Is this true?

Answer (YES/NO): NO